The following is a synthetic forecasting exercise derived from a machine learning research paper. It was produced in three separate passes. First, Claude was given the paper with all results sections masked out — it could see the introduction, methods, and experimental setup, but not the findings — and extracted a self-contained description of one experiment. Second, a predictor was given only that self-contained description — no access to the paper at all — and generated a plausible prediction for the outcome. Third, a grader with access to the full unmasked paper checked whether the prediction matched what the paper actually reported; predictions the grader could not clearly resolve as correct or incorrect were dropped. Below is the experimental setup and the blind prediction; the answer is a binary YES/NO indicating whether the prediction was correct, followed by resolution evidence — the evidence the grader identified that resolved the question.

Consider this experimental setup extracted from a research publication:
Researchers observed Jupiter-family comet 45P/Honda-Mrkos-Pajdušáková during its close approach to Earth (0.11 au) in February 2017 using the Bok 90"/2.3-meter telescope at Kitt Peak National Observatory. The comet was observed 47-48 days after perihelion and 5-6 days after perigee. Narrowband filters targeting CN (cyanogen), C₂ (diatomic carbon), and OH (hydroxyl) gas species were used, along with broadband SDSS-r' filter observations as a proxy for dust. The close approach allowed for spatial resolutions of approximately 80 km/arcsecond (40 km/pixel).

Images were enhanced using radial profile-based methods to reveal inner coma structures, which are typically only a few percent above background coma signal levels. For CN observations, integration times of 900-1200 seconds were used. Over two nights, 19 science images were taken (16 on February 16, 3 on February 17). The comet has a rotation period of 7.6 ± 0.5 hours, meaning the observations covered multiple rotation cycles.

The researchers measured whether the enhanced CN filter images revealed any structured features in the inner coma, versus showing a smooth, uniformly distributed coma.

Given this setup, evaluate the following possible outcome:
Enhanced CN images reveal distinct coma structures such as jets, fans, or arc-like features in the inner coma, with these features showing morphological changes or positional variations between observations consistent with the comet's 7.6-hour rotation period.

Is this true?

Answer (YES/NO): YES